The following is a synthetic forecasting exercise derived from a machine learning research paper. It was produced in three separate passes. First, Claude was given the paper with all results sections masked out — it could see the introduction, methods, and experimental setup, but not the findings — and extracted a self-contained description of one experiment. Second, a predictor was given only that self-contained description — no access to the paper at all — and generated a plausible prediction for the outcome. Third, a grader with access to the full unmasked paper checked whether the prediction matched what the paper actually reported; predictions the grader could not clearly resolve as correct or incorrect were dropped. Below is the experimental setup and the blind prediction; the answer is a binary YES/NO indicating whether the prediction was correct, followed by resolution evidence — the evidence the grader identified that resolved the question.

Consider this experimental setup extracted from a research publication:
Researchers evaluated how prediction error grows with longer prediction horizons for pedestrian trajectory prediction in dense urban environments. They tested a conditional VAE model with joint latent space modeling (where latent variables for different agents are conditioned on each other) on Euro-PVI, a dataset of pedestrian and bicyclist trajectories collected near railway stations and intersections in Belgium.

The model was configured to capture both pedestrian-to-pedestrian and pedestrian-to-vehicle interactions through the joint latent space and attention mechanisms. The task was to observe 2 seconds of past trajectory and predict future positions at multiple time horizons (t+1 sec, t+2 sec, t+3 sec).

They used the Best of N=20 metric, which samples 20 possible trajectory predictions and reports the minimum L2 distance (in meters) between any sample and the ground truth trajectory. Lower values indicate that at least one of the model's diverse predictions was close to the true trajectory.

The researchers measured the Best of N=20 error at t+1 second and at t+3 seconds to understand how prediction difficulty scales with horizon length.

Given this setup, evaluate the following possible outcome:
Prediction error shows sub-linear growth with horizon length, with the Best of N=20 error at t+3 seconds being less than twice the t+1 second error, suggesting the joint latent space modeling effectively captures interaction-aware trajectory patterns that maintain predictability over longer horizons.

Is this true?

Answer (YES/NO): NO